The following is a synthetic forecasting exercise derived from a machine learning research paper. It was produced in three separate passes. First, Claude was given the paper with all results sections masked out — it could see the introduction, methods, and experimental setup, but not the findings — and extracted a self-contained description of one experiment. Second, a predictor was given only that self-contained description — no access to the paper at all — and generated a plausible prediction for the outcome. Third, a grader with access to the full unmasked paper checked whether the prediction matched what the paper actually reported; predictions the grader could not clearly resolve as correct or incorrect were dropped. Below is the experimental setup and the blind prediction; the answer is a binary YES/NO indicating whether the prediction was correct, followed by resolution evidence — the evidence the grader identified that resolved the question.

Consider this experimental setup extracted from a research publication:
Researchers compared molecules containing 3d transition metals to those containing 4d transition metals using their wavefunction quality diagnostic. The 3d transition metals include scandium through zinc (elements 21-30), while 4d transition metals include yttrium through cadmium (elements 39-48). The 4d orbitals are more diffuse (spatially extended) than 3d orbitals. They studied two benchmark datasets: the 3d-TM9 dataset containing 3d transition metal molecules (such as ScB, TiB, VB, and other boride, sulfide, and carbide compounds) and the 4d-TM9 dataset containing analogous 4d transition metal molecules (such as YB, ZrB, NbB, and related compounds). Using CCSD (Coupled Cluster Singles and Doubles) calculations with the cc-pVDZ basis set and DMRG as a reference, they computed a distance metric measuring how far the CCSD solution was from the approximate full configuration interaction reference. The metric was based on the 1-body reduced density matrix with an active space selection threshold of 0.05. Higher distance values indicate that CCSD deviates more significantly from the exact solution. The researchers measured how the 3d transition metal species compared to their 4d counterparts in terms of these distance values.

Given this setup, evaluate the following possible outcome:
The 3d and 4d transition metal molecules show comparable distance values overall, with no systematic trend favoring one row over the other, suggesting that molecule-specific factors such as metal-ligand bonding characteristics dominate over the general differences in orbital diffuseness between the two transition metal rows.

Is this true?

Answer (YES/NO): NO